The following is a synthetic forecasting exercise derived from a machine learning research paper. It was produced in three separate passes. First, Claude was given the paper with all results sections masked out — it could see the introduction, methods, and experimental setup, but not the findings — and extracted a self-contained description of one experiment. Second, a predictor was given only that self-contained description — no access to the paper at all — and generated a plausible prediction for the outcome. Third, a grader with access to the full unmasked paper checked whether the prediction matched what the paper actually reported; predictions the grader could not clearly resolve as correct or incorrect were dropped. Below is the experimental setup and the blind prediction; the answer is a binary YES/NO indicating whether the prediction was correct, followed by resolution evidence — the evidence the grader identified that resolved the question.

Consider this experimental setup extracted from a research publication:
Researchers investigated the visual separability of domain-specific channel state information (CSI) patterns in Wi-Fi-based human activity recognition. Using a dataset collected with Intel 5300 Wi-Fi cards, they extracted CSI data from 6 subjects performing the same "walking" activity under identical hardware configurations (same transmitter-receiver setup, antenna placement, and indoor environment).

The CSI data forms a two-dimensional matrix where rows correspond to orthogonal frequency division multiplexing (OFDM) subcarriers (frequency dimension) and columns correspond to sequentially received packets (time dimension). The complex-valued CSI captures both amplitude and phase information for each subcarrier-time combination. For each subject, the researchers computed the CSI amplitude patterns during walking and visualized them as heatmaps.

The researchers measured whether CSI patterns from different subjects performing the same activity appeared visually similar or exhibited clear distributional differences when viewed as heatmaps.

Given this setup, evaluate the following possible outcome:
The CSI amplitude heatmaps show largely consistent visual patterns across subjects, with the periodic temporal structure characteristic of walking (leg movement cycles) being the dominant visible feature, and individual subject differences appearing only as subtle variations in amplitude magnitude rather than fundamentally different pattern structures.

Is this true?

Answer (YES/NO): NO